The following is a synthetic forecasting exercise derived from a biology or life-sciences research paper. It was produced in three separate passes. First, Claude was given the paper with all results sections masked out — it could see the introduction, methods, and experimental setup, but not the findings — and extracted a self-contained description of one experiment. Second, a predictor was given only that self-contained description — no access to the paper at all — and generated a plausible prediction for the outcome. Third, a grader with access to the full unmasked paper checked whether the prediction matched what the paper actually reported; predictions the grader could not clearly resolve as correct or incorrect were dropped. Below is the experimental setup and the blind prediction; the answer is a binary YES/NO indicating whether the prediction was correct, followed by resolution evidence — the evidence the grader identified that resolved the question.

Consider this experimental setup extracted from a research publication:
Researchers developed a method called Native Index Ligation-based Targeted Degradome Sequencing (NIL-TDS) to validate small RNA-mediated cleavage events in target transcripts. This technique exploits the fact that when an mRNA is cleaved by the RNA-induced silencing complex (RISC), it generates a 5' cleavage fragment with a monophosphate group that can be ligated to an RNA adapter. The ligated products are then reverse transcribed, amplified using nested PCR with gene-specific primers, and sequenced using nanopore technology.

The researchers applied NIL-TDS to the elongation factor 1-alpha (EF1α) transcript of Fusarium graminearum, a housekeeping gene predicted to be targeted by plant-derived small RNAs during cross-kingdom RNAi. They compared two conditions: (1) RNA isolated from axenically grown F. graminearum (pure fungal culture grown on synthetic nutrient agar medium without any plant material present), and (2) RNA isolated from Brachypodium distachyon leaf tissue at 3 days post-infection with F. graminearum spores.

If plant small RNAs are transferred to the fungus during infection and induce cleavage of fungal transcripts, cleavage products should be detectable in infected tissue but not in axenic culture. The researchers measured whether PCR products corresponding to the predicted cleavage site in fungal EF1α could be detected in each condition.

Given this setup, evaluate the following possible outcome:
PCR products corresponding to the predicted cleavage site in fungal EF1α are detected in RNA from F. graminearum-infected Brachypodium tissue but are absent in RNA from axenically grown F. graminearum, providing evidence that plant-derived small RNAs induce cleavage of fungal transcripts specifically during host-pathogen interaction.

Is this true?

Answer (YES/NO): YES